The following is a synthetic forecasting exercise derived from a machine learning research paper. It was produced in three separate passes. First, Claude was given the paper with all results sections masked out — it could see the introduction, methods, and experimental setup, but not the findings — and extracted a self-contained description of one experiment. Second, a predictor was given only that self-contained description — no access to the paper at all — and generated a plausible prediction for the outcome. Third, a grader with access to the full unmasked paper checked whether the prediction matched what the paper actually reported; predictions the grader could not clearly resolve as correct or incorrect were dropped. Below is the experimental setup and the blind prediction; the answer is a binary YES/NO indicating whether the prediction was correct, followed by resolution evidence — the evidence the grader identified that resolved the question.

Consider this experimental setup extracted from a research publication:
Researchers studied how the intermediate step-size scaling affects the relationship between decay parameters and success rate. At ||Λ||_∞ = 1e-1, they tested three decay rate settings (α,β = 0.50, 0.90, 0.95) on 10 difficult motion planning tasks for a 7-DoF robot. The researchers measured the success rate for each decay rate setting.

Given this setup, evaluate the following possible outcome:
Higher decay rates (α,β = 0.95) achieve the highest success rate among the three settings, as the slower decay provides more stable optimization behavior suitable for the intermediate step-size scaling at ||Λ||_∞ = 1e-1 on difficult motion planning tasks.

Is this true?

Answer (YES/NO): NO